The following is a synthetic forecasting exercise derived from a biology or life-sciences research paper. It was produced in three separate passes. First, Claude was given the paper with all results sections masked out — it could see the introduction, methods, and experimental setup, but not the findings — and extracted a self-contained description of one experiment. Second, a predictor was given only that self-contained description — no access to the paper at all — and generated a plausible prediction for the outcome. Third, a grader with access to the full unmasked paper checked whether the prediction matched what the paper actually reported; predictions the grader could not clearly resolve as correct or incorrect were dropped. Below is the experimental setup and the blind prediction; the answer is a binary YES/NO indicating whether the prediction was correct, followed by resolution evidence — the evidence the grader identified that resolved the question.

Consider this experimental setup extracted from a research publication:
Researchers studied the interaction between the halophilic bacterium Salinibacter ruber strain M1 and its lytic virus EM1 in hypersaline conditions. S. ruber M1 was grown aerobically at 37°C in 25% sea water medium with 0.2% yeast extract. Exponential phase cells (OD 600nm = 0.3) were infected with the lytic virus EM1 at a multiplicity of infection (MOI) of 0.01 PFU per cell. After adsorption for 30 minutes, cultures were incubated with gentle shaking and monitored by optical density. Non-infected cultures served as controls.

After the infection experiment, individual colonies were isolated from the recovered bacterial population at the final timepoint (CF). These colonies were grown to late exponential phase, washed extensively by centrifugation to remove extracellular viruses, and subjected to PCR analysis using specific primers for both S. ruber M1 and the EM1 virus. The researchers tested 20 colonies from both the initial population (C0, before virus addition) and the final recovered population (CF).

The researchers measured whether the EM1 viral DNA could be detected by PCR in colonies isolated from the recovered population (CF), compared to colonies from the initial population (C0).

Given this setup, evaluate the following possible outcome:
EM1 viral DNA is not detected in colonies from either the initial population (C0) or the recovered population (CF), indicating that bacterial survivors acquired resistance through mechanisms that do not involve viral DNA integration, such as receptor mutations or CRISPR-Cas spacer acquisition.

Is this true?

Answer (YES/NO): NO